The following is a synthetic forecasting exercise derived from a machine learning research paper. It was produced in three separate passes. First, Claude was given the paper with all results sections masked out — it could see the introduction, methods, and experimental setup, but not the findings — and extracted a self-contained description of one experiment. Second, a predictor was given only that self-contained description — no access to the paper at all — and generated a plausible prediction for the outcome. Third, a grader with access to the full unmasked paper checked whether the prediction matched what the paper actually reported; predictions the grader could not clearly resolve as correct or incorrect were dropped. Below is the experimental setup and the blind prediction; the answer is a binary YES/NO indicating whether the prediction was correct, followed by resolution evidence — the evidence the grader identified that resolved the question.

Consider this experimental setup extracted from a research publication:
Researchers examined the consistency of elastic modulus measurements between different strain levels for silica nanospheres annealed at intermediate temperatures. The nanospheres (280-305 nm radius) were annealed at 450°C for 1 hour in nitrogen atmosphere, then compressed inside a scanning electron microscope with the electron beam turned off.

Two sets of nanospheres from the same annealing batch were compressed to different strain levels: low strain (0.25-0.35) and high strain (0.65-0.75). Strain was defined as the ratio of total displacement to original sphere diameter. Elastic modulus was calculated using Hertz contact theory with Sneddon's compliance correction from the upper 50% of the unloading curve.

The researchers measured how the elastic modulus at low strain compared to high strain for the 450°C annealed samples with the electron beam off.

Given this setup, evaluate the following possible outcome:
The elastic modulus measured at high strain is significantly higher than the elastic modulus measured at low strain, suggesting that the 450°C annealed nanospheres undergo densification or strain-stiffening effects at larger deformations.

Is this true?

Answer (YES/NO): YES